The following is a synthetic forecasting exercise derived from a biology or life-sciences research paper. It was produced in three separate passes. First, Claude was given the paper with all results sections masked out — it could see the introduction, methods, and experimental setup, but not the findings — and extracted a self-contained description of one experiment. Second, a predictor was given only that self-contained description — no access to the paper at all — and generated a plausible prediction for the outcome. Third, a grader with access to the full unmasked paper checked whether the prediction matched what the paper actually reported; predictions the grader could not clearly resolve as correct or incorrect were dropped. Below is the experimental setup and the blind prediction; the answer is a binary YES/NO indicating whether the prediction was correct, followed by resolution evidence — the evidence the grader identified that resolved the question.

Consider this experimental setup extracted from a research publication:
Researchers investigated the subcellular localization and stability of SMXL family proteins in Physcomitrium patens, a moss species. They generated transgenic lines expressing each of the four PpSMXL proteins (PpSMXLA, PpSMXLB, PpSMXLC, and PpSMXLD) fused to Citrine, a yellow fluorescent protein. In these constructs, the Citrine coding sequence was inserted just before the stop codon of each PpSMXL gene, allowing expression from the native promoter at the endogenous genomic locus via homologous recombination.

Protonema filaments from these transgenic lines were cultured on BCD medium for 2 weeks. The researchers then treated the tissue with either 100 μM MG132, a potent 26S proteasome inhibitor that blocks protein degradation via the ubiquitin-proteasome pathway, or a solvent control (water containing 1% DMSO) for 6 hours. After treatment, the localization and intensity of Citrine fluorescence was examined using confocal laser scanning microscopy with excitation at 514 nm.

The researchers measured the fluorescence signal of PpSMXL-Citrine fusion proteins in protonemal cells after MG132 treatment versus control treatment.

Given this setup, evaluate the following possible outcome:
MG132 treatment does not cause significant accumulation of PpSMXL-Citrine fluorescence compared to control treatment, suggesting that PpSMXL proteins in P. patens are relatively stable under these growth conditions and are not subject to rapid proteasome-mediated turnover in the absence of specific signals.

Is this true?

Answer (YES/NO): NO